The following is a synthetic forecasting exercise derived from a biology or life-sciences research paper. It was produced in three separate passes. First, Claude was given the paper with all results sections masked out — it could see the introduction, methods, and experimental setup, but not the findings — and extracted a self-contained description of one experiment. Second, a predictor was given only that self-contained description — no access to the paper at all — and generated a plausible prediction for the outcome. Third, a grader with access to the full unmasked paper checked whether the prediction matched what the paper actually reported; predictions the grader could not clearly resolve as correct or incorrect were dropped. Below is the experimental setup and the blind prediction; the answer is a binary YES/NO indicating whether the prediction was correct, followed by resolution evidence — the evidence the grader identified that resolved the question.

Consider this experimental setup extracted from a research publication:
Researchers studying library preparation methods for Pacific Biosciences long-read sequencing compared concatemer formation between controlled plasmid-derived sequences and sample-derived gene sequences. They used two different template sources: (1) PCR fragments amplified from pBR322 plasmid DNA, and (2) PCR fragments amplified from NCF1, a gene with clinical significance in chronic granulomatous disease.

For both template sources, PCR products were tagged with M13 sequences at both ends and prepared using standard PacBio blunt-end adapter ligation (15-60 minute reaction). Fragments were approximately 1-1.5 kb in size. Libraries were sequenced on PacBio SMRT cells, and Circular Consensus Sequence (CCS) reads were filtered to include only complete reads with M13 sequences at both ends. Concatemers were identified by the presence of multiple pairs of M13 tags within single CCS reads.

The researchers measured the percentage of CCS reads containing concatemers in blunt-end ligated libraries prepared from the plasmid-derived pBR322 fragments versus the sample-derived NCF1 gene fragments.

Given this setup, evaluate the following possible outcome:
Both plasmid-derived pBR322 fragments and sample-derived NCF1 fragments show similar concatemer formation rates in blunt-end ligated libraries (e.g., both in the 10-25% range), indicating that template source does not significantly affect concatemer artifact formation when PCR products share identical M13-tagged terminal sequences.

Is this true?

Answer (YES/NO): NO